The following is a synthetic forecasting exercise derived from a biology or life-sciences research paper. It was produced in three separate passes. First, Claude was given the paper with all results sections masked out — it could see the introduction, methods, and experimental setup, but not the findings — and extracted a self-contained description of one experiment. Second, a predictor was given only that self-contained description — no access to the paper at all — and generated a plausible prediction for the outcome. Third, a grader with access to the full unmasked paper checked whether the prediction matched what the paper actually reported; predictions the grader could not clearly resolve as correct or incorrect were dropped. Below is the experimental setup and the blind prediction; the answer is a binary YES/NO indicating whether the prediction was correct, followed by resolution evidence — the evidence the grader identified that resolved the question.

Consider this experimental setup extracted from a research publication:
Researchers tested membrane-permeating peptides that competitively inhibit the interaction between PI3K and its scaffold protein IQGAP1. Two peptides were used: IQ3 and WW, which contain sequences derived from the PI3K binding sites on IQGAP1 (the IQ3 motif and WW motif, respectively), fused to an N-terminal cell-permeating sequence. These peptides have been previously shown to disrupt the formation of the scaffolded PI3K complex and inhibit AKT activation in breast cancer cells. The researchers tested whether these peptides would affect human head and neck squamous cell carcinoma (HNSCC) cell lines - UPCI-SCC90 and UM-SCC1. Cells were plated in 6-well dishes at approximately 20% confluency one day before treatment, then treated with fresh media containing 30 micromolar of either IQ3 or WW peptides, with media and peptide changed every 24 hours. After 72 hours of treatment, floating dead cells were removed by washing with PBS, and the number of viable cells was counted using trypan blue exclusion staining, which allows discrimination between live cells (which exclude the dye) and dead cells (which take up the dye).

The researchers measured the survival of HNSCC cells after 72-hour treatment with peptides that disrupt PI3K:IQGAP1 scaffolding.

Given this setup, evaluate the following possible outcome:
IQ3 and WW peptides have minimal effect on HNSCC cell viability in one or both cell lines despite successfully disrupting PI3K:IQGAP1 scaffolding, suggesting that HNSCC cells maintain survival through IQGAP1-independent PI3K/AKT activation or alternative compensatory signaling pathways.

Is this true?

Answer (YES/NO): NO